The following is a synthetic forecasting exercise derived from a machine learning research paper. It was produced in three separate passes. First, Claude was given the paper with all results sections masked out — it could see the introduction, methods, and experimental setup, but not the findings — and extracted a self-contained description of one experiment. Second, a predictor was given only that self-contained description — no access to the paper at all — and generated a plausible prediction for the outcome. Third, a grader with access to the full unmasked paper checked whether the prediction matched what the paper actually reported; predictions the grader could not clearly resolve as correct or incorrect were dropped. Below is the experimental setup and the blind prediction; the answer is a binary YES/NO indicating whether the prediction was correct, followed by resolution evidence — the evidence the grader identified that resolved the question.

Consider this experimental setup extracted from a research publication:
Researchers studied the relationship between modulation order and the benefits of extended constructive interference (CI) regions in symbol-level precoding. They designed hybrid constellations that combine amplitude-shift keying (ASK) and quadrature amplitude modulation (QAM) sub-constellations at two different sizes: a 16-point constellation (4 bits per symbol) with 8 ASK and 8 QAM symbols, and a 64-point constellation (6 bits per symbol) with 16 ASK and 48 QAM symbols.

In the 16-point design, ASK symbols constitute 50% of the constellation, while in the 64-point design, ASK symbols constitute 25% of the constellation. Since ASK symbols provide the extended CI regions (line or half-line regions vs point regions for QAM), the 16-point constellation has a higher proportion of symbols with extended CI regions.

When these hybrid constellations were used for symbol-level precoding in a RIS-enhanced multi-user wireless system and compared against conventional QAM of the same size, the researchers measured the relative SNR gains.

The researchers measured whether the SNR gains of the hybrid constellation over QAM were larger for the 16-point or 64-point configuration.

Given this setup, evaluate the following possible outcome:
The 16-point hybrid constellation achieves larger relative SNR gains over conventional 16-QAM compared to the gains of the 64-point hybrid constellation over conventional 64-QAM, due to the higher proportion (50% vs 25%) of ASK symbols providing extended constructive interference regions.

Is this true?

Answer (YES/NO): YES